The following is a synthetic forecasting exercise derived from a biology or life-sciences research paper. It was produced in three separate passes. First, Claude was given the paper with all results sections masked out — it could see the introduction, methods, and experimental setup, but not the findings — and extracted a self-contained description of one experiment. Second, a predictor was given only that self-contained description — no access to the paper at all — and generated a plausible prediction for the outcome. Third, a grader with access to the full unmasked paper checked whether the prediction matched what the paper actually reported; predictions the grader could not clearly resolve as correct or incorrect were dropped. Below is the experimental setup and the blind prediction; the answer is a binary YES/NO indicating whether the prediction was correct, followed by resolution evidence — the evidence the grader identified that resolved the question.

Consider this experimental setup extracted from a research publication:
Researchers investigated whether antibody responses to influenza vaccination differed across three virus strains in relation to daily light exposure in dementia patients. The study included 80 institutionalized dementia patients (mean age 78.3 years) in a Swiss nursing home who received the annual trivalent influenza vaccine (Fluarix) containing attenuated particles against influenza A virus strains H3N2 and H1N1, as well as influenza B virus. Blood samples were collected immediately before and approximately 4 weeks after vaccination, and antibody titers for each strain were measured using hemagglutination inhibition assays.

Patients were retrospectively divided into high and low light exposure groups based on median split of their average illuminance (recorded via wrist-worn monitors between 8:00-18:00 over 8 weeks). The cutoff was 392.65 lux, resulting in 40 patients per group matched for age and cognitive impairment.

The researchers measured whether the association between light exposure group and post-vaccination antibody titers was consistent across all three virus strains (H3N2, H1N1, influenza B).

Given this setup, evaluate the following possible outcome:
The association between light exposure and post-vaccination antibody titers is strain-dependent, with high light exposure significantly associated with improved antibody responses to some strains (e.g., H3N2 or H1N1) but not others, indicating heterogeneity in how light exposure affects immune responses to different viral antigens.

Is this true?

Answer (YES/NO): YES